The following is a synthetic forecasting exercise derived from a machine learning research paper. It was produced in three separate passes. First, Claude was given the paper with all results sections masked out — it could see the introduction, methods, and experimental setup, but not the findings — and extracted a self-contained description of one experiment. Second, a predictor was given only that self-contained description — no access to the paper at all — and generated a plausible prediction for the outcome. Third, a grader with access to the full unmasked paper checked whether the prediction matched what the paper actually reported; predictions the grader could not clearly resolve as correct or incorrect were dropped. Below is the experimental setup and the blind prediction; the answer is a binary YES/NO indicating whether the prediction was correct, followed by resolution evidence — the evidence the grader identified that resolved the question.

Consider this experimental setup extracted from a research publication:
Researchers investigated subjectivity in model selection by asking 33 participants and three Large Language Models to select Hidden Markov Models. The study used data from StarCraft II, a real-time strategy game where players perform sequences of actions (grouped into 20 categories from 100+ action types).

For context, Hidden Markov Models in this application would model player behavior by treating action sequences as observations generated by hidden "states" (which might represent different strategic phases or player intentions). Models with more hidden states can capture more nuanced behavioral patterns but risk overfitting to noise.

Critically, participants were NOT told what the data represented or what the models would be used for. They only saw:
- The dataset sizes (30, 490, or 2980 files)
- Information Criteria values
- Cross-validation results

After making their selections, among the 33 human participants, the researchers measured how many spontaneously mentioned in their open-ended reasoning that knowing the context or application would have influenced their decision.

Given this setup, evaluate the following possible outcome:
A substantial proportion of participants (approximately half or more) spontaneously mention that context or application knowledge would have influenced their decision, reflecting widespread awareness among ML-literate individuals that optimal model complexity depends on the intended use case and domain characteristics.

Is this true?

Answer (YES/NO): NO